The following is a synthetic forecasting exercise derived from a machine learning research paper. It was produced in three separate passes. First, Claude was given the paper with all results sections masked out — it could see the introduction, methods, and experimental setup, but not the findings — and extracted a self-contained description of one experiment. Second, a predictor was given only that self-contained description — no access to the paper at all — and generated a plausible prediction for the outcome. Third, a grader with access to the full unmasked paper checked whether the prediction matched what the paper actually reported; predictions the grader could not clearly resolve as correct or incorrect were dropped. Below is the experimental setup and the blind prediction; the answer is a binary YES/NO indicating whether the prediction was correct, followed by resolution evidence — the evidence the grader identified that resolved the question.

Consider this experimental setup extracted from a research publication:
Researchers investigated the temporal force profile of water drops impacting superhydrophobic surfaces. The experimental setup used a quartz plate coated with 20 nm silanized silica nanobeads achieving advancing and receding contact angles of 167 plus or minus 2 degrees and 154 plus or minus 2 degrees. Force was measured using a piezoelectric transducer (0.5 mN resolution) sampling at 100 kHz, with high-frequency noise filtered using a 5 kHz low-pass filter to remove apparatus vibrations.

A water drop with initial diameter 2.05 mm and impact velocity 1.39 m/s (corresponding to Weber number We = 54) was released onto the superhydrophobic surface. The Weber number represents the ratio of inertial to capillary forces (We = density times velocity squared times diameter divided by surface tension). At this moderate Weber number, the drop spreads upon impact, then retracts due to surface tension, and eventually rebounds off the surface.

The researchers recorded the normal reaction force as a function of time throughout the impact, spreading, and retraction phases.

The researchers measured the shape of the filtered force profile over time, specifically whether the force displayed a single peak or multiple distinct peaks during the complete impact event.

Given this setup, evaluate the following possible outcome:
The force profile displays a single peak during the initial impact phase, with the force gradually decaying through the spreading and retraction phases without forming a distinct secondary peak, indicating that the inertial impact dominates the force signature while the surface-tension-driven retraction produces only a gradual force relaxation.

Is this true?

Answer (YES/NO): NO